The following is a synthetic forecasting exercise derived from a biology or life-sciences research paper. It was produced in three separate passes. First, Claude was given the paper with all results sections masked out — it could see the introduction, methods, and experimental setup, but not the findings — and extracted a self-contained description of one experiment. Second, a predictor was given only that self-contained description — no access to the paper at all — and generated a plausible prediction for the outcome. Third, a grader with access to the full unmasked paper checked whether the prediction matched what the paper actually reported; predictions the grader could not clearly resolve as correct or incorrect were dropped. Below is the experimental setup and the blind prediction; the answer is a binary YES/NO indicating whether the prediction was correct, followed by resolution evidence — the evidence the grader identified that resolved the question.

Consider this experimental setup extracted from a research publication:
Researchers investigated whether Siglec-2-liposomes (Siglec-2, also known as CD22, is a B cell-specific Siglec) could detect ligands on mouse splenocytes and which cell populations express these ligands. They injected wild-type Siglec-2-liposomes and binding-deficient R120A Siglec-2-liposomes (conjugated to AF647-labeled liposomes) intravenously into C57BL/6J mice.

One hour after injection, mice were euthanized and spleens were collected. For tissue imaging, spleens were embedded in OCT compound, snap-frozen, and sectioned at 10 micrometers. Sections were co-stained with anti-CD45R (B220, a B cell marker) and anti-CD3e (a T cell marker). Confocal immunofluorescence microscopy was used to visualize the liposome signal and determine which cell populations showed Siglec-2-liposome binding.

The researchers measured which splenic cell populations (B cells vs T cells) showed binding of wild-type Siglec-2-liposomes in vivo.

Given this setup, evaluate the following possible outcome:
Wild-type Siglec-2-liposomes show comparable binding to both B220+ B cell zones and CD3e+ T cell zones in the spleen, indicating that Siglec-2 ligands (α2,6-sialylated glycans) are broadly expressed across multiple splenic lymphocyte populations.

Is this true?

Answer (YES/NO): NO